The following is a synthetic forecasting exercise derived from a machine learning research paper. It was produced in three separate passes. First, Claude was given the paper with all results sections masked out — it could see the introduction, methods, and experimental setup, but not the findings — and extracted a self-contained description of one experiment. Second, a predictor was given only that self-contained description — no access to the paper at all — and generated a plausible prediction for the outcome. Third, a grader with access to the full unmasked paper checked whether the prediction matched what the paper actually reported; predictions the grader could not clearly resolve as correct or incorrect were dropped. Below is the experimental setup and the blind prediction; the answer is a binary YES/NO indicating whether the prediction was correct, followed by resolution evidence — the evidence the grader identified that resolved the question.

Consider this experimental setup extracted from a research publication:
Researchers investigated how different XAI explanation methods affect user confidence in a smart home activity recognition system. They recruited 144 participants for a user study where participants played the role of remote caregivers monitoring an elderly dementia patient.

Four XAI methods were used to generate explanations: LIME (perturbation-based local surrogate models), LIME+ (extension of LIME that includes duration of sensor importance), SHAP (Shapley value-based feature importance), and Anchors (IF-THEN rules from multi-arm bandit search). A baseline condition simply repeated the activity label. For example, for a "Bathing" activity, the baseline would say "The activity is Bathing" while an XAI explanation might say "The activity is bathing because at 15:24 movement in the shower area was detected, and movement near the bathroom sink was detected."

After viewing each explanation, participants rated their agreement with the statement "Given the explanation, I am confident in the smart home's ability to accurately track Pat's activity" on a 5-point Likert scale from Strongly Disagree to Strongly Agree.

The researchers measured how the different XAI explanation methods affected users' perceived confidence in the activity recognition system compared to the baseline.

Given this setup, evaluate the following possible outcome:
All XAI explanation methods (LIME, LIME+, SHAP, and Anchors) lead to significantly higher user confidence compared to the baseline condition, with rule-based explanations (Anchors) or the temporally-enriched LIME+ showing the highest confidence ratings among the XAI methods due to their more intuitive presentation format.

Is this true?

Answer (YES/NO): NO